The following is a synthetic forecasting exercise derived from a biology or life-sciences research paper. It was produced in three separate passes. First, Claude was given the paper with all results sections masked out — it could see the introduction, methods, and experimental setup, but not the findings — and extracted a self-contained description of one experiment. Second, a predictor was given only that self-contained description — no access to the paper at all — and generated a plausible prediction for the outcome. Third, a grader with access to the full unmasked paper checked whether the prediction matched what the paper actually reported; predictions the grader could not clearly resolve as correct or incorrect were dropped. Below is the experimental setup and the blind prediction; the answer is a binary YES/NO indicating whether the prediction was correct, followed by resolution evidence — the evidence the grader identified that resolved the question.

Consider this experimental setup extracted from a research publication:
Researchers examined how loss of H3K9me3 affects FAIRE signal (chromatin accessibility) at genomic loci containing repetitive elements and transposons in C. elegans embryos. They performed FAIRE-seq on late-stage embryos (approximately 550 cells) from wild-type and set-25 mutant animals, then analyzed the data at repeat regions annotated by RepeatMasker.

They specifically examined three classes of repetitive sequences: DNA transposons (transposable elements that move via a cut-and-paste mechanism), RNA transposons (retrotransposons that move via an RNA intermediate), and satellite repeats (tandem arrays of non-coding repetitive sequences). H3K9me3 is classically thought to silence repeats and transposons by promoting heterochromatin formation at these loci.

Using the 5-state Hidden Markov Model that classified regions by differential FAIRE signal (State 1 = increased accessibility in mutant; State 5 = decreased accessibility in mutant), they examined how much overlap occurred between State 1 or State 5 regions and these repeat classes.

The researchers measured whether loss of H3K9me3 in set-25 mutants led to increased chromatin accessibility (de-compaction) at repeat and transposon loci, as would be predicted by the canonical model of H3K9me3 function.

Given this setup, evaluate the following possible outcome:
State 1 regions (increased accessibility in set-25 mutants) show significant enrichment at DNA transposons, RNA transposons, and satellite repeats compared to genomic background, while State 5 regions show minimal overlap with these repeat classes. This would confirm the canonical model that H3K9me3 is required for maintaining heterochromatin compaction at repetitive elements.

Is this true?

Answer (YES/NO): NO